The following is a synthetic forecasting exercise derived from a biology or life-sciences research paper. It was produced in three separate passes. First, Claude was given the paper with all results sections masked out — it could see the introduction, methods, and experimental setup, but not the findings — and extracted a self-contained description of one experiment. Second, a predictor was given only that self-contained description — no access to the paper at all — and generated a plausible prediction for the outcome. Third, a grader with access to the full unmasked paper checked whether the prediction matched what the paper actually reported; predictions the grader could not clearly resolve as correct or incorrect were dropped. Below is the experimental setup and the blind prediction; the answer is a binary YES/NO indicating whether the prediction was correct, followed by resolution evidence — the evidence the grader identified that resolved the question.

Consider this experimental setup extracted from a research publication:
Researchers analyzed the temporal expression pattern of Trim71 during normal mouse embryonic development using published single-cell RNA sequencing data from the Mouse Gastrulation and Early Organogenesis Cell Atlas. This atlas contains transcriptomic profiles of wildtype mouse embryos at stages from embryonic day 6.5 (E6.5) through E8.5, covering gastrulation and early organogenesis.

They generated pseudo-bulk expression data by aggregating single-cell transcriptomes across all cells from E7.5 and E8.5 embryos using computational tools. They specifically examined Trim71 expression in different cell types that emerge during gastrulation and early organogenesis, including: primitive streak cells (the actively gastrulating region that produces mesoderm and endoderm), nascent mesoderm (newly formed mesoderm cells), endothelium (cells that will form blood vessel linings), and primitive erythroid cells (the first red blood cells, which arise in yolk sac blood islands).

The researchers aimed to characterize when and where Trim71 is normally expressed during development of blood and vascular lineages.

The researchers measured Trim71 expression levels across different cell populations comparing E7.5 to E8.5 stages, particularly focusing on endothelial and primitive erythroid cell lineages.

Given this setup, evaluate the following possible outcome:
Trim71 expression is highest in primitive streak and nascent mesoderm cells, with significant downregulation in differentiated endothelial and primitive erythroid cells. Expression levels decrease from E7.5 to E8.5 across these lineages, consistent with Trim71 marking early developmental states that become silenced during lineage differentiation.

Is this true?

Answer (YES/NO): NO